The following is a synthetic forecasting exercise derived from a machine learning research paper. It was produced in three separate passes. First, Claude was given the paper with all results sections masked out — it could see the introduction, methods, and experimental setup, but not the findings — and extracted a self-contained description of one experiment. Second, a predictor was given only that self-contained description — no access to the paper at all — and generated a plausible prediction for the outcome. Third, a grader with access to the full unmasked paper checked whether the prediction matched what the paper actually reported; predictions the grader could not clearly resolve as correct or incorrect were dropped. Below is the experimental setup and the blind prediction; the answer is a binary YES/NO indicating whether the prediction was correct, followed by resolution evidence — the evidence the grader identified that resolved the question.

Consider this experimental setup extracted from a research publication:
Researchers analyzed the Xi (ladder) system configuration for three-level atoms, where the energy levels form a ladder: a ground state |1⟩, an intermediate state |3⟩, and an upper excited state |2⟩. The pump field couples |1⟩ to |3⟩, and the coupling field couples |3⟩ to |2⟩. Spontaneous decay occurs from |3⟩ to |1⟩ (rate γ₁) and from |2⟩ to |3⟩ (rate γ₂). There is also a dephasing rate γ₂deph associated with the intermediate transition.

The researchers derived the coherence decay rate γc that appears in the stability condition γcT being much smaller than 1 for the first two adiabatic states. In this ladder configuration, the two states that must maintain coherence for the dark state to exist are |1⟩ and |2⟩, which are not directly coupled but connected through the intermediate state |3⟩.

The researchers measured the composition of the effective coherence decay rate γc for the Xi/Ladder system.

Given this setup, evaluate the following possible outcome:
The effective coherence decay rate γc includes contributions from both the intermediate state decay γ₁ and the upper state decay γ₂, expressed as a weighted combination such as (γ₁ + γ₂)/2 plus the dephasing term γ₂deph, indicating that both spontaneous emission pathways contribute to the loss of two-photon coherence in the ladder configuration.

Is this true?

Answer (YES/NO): NO